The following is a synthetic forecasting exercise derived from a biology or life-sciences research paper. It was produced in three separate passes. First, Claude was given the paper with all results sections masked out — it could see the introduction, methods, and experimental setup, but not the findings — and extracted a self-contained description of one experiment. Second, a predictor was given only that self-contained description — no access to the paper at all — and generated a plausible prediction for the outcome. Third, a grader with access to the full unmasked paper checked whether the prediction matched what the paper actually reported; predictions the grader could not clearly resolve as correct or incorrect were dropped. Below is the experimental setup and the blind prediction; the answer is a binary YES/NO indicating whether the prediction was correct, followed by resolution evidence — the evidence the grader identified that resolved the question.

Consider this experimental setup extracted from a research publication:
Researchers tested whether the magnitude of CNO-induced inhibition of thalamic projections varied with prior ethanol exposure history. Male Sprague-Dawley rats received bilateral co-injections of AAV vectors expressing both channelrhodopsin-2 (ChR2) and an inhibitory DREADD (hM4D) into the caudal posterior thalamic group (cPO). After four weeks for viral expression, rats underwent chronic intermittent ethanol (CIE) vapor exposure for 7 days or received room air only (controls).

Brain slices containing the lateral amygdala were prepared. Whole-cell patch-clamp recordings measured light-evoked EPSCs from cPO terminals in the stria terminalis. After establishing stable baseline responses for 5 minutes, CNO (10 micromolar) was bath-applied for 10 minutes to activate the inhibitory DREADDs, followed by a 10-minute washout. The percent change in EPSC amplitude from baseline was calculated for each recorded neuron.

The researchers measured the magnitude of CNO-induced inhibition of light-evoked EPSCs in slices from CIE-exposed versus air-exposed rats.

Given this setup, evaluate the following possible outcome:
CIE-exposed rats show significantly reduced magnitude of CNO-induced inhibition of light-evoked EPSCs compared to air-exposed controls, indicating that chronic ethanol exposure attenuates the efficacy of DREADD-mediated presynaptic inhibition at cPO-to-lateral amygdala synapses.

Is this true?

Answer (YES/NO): NO